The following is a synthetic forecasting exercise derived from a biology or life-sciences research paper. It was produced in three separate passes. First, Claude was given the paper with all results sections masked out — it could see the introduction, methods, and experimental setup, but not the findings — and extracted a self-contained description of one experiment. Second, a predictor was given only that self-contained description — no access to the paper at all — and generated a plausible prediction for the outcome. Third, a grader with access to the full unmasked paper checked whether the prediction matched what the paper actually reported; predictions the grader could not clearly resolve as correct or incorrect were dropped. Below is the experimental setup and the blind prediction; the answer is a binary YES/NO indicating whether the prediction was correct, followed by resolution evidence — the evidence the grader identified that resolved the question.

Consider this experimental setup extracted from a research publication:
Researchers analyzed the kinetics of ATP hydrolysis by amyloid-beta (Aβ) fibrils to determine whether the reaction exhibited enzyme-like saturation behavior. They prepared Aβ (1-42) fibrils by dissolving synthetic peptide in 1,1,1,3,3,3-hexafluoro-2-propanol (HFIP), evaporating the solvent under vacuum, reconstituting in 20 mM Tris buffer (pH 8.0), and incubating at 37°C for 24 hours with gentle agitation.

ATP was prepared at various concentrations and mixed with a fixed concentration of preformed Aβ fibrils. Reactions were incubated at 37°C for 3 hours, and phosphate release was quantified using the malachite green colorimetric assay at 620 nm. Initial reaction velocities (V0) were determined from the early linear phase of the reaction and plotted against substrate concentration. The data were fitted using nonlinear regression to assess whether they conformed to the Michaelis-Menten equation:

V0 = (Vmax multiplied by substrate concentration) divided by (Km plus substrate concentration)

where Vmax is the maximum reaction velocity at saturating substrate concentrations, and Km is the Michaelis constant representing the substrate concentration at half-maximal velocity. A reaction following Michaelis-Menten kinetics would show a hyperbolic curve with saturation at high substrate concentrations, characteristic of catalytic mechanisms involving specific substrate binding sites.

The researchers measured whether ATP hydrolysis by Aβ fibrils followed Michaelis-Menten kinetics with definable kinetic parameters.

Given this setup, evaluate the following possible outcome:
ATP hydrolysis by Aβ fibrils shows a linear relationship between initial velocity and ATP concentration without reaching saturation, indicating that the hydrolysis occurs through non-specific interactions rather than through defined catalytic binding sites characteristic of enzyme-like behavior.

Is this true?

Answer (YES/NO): NO